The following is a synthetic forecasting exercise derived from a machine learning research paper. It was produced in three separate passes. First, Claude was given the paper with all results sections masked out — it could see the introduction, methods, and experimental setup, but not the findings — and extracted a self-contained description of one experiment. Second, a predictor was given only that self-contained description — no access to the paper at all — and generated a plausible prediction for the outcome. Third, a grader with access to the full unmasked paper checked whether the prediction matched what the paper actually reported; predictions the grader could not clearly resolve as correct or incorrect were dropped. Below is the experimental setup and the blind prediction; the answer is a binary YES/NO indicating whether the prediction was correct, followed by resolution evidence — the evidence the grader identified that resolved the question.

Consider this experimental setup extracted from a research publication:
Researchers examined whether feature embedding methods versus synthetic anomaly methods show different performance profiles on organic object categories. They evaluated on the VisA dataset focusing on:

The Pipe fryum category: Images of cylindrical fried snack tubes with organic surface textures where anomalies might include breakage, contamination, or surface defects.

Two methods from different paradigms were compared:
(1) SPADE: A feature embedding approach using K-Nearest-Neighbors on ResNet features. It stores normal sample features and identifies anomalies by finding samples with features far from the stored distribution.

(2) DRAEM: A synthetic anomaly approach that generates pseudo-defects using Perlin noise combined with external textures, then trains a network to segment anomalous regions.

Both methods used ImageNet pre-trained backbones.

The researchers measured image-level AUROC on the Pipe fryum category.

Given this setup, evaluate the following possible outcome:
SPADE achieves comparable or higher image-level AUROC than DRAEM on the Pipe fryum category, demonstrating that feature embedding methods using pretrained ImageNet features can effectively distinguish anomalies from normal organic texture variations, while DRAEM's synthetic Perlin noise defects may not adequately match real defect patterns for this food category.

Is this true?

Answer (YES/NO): NO